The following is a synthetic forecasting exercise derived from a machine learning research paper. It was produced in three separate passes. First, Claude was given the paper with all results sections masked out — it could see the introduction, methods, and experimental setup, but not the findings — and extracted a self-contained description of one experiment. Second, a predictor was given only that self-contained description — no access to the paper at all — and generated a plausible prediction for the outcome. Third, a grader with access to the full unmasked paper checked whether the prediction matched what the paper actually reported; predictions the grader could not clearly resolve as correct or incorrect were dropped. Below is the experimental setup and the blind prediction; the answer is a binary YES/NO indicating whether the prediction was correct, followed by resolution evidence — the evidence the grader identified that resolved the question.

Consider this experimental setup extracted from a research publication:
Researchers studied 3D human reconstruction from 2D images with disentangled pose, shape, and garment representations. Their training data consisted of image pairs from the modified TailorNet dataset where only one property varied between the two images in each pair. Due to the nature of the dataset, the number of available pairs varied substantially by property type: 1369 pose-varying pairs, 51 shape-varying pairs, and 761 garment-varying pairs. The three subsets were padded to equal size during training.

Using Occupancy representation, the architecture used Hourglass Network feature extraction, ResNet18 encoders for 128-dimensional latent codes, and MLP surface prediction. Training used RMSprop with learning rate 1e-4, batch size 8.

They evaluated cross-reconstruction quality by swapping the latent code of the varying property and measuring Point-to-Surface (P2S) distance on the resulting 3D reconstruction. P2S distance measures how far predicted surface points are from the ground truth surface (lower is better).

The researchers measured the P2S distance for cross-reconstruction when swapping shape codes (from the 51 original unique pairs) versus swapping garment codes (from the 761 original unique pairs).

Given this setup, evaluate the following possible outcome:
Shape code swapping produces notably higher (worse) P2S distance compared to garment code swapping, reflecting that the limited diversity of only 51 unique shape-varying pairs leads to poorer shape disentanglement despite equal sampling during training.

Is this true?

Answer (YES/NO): NO